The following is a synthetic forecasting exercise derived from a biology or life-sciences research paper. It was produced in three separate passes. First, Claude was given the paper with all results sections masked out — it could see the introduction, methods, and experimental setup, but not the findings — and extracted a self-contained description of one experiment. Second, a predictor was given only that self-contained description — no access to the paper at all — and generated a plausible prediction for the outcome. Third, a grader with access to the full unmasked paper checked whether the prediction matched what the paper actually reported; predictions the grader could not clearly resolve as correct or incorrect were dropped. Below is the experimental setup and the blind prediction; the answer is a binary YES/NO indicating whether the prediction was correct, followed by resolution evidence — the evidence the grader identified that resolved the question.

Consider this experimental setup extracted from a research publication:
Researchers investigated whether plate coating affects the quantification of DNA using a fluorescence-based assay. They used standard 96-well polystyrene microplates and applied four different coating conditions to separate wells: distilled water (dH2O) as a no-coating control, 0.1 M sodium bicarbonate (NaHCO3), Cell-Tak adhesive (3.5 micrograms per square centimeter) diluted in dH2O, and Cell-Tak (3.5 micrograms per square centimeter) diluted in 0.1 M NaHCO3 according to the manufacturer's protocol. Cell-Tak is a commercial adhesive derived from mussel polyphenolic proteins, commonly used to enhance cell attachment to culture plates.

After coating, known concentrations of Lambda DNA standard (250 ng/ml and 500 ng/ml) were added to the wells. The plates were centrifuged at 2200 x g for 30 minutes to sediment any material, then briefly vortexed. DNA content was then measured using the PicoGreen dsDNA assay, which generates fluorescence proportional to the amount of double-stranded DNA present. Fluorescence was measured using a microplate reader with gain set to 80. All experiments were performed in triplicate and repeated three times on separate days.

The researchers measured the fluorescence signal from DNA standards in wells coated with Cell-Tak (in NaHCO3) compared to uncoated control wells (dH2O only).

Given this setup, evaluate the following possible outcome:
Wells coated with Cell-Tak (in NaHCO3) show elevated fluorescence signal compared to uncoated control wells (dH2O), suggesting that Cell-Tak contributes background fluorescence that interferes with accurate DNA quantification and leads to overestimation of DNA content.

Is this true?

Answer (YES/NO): NO